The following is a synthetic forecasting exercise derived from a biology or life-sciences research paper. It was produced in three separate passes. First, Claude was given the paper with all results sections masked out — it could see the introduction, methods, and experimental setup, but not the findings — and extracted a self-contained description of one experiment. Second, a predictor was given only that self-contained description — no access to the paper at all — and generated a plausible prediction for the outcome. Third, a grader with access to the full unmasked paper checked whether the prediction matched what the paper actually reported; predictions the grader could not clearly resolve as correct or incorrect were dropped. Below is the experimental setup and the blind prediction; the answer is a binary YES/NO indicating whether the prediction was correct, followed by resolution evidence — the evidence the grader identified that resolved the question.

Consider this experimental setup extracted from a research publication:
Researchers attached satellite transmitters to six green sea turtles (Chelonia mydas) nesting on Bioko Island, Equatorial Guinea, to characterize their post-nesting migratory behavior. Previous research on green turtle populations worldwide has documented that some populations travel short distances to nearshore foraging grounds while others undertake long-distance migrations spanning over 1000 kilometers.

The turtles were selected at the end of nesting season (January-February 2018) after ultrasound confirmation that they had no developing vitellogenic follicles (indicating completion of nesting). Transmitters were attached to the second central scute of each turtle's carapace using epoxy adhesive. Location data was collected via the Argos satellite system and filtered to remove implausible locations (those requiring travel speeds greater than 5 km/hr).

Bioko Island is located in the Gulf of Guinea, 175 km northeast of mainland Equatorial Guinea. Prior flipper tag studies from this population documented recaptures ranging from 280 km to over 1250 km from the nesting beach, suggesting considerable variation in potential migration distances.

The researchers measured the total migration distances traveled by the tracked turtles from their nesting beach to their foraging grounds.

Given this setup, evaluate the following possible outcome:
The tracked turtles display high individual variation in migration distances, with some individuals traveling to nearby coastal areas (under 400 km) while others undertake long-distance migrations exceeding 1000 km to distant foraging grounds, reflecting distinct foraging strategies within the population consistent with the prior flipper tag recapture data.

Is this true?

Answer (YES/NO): NO